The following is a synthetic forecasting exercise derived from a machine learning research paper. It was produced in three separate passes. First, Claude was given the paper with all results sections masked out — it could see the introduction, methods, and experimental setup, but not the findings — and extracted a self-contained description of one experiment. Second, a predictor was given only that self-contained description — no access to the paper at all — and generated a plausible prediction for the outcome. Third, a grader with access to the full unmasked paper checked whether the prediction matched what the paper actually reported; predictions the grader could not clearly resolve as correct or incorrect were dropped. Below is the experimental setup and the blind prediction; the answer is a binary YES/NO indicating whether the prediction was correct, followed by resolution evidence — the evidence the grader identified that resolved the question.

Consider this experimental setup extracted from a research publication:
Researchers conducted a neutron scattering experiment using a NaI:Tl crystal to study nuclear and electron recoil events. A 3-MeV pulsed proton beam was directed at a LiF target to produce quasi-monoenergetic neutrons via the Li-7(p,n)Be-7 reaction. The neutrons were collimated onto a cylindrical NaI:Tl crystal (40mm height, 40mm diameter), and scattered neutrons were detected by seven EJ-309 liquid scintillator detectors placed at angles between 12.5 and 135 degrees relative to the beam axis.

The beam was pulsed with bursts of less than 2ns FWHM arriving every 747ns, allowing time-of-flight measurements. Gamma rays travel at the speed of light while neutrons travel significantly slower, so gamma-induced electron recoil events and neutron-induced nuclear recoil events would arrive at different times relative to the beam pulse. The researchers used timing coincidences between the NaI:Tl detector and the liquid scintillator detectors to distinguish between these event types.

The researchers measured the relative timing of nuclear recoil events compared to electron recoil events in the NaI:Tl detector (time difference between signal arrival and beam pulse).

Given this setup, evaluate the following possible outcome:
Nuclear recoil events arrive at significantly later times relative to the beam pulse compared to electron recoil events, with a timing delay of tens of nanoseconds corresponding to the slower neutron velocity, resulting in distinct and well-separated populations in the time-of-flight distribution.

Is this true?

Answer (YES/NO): YES